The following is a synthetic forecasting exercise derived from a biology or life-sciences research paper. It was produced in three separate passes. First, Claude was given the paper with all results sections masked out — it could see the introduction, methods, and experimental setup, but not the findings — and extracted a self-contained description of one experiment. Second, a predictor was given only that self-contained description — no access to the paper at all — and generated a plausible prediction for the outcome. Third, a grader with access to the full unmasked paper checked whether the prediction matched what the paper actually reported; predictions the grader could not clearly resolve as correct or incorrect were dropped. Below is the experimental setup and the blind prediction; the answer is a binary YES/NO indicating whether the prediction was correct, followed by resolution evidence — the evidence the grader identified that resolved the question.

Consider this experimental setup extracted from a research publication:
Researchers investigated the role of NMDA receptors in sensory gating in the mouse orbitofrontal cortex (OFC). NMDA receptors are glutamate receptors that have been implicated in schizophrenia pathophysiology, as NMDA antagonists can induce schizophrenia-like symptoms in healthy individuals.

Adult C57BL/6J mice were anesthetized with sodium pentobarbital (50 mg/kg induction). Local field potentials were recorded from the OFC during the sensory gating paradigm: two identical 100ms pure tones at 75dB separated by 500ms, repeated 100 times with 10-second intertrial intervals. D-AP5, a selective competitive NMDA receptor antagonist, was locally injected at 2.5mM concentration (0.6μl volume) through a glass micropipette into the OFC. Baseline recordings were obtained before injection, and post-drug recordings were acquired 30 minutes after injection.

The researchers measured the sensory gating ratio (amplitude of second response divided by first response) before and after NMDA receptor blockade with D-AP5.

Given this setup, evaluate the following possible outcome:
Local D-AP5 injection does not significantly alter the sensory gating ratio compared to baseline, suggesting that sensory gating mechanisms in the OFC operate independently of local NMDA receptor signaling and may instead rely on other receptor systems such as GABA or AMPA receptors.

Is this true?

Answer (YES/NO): NO